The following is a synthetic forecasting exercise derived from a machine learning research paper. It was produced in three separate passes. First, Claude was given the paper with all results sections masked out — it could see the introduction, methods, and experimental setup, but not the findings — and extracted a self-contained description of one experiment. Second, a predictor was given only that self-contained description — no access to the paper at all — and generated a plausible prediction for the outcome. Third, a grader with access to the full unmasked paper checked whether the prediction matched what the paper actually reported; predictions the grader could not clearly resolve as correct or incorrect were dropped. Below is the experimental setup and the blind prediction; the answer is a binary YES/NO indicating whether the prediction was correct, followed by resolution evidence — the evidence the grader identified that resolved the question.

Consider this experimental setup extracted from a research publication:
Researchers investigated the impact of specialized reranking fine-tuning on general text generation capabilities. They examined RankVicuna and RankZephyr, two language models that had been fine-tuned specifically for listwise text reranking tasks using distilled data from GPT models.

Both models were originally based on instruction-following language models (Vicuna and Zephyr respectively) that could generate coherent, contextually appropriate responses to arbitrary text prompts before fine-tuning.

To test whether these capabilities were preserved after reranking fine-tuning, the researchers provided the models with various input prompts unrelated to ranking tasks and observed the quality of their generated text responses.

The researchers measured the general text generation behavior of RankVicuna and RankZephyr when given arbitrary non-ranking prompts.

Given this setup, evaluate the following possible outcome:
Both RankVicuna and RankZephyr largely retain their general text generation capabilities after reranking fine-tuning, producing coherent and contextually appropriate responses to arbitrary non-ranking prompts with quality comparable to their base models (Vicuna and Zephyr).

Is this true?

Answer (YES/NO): NO